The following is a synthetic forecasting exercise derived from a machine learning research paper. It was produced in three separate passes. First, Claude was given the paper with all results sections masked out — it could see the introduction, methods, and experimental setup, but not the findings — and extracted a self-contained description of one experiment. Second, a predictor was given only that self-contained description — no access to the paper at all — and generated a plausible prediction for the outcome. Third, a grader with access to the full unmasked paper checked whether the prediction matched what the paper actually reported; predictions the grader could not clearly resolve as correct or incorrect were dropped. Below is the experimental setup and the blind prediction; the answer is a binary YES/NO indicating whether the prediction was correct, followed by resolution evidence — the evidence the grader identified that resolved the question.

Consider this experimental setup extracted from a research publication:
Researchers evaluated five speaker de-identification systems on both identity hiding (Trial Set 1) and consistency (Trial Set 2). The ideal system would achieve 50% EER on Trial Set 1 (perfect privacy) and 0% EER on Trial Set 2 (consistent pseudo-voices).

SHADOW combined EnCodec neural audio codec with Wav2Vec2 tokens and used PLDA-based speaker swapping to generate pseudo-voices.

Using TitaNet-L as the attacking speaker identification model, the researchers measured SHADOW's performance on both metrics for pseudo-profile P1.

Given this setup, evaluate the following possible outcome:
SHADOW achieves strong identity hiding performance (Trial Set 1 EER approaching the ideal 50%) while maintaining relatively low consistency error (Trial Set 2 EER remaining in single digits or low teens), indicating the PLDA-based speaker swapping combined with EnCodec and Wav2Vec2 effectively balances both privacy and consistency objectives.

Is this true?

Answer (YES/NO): NO